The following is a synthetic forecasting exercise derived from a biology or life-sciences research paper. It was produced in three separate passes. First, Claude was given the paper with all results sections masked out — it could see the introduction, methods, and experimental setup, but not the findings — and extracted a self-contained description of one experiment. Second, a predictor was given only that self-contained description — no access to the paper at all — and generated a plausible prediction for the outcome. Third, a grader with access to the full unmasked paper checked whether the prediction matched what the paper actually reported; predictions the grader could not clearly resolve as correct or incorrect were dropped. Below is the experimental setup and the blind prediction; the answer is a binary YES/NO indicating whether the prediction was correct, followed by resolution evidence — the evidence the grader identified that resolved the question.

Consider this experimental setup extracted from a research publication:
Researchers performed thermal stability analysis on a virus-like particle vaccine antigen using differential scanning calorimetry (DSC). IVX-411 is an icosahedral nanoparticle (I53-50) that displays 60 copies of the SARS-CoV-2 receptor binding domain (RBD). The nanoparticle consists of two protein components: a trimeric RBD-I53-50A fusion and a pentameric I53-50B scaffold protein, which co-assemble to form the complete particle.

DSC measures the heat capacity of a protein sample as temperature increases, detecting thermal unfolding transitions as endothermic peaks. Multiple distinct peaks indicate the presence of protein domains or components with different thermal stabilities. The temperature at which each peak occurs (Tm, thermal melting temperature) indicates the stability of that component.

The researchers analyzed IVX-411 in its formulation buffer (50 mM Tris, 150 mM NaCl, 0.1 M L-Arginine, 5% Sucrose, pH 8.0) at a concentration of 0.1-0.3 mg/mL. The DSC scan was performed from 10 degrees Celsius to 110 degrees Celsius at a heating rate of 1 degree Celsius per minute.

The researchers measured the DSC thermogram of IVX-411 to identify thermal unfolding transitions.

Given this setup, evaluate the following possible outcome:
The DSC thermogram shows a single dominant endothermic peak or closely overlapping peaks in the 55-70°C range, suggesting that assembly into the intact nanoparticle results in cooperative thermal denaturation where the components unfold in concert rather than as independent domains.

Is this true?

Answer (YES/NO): NO